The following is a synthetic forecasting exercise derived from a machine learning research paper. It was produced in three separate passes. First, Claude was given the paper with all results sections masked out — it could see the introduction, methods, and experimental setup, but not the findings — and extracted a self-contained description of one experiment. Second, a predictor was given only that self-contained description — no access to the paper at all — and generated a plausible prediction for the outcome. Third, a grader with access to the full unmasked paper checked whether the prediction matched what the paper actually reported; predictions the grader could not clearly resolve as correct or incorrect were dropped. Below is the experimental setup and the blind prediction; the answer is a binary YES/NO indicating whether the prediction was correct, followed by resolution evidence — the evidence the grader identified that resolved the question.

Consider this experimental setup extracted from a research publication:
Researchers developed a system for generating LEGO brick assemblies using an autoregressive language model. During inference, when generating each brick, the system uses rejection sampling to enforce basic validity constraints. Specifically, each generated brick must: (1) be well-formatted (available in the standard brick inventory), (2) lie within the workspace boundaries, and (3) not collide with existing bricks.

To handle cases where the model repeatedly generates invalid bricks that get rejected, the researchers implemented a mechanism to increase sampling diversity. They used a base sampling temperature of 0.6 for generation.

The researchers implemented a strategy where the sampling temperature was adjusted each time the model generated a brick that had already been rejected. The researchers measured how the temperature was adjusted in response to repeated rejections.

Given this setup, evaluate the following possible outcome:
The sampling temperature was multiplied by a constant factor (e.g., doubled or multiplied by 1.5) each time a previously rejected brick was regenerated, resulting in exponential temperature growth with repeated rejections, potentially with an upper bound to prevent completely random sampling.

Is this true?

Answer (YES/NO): NO